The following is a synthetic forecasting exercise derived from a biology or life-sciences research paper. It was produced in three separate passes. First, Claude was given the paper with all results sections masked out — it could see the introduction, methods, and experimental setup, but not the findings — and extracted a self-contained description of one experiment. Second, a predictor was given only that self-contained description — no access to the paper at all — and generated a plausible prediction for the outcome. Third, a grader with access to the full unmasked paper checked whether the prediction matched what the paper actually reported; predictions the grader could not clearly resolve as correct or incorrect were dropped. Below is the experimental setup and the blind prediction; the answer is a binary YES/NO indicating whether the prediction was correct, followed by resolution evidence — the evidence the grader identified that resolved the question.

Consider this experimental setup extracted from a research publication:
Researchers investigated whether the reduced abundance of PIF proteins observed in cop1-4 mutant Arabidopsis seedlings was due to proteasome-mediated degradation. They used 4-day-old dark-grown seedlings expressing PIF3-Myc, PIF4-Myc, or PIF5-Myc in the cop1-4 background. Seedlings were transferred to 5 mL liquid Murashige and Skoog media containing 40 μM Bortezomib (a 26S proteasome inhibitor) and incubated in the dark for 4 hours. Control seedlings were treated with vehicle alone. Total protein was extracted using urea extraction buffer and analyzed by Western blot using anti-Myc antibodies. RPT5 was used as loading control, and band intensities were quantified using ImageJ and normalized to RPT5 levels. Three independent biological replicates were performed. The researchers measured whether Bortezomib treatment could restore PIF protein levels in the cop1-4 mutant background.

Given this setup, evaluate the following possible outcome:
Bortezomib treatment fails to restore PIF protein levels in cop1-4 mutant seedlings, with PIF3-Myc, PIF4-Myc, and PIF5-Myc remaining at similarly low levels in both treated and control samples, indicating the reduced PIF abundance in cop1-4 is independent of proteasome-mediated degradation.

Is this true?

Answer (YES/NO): NO